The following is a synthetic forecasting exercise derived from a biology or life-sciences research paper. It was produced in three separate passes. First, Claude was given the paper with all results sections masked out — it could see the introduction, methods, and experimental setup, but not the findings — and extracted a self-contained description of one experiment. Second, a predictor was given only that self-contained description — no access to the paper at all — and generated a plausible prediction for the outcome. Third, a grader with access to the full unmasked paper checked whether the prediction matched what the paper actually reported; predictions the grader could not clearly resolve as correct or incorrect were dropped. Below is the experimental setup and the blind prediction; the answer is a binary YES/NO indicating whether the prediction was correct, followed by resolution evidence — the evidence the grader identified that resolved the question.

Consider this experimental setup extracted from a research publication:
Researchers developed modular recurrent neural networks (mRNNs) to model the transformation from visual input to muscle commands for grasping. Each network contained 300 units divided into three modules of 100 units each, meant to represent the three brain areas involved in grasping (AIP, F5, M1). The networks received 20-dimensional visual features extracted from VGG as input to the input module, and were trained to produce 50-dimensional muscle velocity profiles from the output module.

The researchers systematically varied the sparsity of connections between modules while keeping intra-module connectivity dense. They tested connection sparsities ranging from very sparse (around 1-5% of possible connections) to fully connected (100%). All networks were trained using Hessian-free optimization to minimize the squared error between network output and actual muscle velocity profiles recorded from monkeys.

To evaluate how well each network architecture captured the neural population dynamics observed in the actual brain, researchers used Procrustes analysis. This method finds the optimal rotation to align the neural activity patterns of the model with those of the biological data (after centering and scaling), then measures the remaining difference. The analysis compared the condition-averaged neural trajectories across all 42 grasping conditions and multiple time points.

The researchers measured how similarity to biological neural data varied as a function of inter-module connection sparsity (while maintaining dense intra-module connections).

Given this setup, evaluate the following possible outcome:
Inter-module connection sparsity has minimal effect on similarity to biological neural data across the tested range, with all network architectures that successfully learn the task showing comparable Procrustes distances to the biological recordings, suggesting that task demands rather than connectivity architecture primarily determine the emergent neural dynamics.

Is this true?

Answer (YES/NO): NO